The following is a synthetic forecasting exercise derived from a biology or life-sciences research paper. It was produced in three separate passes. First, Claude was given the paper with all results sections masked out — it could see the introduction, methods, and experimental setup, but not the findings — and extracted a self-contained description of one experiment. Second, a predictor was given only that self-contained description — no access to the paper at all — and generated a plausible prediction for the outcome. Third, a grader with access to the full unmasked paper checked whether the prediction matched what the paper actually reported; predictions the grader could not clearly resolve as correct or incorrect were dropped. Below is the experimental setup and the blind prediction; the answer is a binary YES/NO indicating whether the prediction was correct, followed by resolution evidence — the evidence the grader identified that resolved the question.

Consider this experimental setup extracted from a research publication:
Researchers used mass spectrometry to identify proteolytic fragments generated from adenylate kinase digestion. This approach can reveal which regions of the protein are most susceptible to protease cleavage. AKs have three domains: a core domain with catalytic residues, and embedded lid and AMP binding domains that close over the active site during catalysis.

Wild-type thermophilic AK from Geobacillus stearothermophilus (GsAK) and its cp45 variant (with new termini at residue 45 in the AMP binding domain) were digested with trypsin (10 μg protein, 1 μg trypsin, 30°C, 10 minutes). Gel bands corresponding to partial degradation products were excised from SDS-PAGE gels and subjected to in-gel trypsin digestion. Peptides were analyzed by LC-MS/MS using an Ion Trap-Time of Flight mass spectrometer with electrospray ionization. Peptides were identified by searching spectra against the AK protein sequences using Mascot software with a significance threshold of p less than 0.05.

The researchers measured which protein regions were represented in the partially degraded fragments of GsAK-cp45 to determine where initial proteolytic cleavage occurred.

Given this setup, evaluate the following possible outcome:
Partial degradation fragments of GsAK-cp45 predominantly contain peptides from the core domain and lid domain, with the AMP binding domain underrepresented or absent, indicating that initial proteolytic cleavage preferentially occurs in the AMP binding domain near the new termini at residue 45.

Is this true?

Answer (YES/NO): NO